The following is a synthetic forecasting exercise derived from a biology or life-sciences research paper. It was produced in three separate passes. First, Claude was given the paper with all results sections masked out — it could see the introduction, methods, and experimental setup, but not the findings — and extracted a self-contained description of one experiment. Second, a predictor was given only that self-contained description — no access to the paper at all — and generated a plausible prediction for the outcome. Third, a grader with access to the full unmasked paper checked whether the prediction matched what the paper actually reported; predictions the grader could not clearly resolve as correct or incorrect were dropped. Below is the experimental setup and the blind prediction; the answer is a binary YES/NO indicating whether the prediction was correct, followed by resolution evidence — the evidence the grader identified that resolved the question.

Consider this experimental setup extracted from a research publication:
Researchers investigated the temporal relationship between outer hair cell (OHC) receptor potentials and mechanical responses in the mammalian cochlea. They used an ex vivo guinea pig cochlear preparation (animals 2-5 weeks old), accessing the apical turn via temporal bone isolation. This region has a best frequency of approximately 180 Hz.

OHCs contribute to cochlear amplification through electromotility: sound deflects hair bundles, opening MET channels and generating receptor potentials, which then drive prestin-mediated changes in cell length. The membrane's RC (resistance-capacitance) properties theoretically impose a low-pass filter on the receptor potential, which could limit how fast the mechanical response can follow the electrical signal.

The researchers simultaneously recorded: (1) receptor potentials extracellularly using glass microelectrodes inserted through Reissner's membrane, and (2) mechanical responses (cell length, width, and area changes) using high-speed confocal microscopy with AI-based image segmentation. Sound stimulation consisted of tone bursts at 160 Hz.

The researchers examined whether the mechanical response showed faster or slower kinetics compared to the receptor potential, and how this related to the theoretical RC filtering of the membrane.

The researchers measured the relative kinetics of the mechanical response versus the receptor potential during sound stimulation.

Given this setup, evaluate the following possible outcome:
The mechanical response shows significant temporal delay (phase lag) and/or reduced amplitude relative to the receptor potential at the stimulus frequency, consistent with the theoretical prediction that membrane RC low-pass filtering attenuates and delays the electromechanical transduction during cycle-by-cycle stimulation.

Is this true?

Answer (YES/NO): NO